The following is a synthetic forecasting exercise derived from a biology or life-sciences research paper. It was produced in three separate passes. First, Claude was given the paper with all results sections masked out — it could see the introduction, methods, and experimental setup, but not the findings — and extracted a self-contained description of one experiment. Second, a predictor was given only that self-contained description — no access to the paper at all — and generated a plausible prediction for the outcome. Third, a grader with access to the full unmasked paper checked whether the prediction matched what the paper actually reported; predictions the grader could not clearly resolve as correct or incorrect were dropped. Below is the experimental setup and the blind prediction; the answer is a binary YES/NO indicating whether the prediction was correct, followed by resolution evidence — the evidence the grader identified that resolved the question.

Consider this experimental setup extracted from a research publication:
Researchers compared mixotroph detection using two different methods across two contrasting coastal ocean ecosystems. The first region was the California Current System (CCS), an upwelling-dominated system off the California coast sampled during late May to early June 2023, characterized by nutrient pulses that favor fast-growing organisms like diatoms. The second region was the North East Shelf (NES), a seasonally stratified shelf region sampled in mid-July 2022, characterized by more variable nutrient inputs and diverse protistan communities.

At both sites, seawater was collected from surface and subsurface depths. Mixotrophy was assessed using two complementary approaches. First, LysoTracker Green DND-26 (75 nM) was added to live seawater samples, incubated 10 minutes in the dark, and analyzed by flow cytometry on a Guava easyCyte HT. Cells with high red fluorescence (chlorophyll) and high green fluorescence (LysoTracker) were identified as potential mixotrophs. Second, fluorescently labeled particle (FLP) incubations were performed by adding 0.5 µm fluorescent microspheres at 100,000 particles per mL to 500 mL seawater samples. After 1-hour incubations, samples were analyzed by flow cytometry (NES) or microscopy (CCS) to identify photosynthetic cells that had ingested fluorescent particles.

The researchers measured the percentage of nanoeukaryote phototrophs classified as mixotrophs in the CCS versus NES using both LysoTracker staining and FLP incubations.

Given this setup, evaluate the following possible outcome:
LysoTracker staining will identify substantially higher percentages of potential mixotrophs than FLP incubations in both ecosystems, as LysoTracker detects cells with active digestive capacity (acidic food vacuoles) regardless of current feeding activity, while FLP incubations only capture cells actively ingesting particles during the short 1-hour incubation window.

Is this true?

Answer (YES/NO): YES